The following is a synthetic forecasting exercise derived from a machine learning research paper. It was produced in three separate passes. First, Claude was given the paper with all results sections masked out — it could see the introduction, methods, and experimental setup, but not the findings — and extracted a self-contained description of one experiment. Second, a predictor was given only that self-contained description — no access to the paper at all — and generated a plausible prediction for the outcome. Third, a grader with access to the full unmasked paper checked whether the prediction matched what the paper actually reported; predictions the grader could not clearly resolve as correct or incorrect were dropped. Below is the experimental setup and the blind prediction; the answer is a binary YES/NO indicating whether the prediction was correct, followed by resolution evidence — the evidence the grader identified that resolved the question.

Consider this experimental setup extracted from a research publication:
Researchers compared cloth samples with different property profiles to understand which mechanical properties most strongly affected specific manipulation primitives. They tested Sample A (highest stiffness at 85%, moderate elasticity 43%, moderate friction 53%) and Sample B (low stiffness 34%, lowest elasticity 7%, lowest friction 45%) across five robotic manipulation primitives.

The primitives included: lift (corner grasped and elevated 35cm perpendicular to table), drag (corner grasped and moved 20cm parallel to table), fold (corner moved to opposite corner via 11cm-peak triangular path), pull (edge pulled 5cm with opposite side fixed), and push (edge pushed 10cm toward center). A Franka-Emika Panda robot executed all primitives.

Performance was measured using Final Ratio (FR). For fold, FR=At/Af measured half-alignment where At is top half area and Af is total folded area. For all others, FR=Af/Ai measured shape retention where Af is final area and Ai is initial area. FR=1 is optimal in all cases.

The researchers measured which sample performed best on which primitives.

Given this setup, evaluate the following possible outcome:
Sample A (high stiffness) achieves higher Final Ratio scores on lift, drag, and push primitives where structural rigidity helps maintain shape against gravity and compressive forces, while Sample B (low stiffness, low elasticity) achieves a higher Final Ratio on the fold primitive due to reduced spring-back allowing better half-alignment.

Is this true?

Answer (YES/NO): NO